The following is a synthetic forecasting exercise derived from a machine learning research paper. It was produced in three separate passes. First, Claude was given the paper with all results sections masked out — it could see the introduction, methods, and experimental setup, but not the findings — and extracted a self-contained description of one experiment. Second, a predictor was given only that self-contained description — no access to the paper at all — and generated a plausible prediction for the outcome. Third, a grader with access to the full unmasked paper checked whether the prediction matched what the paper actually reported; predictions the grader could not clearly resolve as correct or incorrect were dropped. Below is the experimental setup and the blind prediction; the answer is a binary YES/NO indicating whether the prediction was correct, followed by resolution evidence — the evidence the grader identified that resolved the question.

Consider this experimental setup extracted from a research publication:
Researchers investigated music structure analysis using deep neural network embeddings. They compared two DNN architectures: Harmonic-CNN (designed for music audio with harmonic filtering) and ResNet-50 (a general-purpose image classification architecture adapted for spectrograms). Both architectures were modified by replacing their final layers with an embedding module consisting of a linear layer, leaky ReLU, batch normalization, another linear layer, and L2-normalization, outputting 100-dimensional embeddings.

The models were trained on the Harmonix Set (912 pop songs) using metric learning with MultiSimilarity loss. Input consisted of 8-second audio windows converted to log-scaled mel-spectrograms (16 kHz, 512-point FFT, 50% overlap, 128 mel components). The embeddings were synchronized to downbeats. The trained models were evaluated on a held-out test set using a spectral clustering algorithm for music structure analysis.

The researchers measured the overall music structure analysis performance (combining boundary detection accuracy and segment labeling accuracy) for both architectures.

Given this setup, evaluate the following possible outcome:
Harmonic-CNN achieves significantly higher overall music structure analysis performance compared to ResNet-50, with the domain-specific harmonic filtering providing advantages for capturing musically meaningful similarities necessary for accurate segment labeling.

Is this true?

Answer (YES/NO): NO